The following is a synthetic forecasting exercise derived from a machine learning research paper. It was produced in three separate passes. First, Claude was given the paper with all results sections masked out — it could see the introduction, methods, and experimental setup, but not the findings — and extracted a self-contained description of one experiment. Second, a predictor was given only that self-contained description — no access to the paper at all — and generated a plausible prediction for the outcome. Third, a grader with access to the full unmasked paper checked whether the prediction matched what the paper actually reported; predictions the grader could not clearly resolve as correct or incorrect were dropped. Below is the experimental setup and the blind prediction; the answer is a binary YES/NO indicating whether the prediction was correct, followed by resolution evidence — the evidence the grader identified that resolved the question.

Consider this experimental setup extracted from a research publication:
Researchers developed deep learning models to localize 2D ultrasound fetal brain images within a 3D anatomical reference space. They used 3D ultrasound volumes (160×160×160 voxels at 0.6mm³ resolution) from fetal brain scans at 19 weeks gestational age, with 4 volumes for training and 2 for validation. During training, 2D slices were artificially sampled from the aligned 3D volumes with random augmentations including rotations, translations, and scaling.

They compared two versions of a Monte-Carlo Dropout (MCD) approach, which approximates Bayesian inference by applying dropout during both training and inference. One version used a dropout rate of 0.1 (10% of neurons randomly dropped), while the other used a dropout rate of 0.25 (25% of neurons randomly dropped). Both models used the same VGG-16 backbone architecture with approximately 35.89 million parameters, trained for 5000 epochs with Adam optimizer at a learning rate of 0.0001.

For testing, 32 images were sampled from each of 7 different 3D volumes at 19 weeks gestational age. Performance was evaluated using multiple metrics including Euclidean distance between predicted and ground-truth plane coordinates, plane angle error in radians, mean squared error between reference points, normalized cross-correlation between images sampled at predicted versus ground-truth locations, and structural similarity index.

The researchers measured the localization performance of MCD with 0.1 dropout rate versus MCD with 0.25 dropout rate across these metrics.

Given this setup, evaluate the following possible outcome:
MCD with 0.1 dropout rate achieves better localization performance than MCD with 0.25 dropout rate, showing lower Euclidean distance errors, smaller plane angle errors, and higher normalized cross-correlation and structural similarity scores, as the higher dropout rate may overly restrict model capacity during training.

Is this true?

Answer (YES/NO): NO